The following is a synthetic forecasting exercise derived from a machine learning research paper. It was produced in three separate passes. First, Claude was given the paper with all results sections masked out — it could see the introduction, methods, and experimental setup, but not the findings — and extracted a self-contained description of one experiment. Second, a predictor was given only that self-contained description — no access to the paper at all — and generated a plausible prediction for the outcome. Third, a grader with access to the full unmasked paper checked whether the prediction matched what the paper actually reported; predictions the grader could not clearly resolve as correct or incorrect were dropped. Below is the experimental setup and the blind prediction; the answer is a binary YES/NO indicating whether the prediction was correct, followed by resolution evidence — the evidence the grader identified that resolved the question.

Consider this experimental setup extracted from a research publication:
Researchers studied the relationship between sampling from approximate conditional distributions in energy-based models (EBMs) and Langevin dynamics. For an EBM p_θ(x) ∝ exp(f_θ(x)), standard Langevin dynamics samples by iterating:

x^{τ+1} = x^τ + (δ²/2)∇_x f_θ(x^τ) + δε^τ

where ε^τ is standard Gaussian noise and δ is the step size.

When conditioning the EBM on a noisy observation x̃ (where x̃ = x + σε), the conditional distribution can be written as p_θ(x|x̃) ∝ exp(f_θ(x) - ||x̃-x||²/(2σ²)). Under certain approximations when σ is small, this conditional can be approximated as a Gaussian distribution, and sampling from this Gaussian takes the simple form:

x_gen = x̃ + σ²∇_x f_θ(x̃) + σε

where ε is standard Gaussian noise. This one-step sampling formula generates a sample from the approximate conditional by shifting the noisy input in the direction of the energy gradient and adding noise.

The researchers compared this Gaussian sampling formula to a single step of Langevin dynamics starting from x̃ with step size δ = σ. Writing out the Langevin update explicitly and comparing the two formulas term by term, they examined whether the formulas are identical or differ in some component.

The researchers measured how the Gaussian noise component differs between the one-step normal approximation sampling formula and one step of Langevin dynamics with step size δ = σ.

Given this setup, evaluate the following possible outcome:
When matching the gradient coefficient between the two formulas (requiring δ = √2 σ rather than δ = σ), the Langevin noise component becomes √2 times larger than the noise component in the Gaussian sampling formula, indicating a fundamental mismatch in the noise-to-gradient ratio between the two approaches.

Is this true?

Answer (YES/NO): YES